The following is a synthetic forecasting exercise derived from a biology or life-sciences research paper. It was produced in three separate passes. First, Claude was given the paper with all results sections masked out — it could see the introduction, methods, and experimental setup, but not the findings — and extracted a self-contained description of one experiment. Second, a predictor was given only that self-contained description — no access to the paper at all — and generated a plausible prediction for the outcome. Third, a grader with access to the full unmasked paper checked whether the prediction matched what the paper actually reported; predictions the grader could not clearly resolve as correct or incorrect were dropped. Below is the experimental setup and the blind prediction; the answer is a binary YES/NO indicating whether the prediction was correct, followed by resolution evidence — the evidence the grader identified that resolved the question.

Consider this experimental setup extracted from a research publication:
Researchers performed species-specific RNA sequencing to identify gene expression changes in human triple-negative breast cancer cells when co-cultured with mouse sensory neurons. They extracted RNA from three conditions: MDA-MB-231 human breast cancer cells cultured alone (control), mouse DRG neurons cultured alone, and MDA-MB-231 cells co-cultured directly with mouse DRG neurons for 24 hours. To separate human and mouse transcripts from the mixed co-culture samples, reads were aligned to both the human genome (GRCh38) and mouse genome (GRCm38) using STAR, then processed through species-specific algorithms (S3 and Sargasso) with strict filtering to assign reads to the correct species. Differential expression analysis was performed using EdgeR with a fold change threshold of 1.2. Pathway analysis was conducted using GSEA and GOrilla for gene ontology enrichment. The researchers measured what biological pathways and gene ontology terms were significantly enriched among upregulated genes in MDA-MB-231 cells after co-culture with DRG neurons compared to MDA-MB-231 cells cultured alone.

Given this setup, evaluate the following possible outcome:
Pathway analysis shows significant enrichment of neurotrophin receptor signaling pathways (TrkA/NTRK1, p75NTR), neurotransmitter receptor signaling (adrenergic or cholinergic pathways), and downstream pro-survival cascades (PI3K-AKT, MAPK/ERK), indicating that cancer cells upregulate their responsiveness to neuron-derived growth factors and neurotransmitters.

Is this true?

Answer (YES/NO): NO